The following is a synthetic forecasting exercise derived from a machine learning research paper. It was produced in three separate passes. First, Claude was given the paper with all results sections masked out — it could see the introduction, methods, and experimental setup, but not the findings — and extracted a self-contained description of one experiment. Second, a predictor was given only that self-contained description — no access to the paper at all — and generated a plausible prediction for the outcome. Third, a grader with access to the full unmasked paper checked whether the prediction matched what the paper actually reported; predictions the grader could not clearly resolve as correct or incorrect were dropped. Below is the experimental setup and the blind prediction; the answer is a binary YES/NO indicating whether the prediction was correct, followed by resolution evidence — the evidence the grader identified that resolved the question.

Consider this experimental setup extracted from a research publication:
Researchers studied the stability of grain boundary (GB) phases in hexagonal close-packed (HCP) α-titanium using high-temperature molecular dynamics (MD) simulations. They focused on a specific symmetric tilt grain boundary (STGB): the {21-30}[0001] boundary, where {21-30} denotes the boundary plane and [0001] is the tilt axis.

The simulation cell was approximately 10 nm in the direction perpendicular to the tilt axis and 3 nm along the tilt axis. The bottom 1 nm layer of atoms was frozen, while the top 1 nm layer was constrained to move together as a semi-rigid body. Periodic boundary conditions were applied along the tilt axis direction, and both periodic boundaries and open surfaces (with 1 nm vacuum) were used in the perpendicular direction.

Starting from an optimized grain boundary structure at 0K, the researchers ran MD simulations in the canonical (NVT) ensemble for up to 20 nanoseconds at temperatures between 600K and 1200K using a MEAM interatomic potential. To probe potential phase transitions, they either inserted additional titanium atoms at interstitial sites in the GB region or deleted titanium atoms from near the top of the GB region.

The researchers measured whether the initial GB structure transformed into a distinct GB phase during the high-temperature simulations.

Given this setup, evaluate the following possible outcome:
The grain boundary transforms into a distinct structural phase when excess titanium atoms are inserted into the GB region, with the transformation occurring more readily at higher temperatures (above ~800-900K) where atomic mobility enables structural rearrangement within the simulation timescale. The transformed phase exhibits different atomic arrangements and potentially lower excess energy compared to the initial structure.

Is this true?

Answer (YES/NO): NO